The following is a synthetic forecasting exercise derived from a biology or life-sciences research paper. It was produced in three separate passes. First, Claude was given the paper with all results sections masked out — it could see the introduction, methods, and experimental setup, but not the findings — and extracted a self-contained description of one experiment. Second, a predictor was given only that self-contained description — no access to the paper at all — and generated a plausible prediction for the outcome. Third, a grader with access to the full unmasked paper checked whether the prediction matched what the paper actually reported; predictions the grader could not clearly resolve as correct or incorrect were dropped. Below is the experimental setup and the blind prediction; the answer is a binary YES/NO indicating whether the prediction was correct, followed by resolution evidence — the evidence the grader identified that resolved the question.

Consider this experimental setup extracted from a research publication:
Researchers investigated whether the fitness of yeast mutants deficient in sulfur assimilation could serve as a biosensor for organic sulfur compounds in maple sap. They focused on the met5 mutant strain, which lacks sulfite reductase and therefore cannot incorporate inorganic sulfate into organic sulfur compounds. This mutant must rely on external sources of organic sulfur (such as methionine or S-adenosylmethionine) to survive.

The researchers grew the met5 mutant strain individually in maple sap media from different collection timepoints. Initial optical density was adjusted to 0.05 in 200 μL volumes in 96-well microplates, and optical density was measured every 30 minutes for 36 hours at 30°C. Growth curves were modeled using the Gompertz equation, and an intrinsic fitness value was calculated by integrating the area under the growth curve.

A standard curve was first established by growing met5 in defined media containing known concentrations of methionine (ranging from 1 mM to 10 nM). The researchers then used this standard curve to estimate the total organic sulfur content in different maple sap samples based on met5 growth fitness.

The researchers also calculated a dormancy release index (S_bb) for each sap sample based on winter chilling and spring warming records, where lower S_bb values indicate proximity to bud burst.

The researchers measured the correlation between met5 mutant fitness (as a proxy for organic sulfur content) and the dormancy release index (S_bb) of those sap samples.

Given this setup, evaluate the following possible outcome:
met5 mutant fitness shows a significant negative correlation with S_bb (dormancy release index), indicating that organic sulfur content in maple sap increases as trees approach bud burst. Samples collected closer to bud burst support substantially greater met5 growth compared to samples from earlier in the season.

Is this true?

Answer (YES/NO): YES